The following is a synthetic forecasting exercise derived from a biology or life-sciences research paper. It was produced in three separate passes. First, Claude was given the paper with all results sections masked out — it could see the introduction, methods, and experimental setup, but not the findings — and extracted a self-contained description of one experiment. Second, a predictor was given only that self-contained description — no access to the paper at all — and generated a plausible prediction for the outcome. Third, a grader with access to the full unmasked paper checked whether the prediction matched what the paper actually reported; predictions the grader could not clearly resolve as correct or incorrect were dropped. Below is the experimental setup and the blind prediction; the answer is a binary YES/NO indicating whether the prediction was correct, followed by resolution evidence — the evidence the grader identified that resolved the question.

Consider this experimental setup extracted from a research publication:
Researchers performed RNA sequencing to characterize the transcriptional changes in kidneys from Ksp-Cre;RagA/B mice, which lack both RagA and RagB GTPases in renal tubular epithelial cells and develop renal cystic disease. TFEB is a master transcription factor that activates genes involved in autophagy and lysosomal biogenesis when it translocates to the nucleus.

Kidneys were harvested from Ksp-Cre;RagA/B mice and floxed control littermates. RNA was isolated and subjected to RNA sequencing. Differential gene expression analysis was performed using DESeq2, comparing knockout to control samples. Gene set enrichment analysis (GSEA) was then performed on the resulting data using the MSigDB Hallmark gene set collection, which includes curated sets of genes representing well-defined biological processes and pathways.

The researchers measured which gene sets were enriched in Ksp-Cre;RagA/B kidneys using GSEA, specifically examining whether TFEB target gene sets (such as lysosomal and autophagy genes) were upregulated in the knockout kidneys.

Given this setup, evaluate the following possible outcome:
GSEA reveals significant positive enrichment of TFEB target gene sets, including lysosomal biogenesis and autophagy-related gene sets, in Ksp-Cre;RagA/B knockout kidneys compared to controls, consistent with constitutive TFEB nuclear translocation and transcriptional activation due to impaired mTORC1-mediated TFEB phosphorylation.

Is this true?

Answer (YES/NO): NO